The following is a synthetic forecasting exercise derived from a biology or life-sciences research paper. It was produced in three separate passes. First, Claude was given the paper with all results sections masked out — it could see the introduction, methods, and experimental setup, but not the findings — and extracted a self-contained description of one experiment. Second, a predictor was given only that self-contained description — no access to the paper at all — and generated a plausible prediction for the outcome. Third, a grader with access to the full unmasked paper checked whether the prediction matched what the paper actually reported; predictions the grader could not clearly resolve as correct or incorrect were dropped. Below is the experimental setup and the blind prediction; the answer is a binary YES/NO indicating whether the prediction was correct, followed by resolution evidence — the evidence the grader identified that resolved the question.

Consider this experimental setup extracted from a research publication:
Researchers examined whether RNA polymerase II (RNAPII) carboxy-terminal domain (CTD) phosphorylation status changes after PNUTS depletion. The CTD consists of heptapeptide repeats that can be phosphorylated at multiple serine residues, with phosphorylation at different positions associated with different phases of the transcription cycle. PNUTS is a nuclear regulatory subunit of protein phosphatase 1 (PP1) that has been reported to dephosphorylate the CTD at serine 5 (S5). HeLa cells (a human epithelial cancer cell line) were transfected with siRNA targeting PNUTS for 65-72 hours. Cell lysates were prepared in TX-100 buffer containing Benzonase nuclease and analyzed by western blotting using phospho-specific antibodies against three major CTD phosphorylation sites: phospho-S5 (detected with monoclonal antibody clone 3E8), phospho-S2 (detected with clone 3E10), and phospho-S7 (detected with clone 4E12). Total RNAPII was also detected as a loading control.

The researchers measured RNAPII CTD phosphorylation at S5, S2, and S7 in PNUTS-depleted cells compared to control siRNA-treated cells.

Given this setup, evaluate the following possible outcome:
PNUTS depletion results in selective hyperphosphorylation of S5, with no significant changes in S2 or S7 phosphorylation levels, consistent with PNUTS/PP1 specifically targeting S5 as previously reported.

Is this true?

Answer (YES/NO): NO